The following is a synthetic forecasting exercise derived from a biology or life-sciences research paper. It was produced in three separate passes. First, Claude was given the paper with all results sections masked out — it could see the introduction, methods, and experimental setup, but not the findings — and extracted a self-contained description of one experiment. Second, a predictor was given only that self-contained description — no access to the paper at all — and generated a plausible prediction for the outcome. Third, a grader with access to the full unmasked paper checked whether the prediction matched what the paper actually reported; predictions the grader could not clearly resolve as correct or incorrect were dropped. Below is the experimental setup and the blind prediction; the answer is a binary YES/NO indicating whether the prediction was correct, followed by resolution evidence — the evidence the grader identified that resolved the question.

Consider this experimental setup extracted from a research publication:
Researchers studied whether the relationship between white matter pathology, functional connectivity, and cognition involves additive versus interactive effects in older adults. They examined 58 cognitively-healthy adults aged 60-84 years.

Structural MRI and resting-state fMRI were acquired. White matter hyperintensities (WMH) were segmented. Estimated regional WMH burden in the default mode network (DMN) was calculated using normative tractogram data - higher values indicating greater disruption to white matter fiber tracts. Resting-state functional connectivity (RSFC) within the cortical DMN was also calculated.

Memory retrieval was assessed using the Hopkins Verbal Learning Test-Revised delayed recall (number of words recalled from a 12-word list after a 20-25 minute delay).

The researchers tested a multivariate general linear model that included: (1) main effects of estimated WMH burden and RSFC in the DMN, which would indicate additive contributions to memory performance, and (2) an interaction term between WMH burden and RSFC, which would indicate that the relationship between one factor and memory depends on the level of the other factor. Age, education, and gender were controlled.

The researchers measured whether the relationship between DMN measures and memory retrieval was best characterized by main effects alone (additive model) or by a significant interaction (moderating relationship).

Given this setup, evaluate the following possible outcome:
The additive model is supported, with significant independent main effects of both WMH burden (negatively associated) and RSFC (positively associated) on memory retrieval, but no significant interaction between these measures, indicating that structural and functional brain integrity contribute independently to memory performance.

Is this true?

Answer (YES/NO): NO